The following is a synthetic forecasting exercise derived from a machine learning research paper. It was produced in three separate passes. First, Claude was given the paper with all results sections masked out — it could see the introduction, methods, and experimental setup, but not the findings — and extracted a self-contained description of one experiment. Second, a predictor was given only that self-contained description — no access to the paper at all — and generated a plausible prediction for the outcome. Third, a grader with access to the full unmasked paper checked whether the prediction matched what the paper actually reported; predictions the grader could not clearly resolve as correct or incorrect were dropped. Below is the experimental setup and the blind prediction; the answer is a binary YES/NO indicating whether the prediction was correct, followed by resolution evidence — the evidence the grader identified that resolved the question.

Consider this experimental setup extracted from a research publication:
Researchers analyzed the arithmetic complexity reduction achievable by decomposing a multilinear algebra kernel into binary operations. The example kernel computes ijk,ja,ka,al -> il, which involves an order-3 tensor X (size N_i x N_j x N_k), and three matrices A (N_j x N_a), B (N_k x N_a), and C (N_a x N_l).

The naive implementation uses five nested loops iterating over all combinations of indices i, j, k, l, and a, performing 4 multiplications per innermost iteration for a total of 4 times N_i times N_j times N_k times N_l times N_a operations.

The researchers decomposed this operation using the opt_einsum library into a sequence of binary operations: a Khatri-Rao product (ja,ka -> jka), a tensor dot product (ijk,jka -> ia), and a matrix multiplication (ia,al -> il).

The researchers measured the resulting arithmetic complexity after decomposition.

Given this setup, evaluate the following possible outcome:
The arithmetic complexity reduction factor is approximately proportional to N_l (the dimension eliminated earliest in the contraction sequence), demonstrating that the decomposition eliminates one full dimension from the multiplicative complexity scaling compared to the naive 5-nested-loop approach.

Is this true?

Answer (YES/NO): NO